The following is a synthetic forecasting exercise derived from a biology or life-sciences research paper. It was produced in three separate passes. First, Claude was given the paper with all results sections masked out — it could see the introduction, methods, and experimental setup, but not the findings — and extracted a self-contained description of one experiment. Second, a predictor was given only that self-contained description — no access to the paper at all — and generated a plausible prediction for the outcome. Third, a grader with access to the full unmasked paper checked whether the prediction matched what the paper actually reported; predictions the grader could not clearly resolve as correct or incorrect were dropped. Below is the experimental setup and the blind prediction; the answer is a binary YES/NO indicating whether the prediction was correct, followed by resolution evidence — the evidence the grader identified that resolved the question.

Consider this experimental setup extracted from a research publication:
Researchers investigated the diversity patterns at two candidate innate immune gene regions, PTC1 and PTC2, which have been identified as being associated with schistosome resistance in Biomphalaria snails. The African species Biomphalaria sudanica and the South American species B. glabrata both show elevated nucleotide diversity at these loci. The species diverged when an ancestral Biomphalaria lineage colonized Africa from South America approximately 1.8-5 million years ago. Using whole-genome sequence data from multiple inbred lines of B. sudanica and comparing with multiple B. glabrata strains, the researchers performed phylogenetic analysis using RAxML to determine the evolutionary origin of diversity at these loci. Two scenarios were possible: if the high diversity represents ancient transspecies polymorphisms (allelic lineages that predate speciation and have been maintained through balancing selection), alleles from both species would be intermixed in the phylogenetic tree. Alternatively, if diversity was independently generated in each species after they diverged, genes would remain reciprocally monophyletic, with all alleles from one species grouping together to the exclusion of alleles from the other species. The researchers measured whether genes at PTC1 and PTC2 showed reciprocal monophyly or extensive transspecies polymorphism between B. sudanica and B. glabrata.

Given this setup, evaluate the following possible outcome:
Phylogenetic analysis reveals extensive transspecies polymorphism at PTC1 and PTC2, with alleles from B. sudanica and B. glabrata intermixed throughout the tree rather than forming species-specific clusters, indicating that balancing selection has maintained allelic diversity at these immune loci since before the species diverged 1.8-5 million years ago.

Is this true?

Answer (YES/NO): NO